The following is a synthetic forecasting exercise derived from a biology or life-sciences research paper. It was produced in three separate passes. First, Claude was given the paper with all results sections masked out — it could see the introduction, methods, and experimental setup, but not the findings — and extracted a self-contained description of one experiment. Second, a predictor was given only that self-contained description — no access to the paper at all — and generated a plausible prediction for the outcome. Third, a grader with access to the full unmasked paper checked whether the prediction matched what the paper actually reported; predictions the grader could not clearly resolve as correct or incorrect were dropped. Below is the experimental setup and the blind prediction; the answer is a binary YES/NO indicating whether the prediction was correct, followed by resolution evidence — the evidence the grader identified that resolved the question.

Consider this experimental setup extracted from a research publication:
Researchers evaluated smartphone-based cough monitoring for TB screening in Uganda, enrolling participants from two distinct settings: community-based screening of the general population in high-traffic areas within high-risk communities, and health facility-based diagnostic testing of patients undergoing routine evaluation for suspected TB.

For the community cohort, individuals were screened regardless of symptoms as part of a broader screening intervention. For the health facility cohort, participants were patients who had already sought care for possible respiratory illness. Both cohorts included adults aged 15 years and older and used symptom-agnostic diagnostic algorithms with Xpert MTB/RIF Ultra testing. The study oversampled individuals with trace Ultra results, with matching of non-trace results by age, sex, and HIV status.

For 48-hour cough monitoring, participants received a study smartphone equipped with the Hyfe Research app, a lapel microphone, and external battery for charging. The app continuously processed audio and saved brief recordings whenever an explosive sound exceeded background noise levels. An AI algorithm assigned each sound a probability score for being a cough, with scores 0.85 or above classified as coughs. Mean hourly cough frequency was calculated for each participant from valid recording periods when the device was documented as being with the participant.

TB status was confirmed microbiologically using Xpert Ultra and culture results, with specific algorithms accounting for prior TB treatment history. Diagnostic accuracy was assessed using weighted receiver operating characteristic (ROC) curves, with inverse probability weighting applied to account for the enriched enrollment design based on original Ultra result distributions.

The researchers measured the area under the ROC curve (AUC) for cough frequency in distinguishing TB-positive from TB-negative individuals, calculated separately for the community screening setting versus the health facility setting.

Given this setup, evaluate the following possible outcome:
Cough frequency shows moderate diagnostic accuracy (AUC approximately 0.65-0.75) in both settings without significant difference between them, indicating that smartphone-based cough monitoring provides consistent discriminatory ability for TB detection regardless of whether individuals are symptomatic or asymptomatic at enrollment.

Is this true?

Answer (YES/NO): NO